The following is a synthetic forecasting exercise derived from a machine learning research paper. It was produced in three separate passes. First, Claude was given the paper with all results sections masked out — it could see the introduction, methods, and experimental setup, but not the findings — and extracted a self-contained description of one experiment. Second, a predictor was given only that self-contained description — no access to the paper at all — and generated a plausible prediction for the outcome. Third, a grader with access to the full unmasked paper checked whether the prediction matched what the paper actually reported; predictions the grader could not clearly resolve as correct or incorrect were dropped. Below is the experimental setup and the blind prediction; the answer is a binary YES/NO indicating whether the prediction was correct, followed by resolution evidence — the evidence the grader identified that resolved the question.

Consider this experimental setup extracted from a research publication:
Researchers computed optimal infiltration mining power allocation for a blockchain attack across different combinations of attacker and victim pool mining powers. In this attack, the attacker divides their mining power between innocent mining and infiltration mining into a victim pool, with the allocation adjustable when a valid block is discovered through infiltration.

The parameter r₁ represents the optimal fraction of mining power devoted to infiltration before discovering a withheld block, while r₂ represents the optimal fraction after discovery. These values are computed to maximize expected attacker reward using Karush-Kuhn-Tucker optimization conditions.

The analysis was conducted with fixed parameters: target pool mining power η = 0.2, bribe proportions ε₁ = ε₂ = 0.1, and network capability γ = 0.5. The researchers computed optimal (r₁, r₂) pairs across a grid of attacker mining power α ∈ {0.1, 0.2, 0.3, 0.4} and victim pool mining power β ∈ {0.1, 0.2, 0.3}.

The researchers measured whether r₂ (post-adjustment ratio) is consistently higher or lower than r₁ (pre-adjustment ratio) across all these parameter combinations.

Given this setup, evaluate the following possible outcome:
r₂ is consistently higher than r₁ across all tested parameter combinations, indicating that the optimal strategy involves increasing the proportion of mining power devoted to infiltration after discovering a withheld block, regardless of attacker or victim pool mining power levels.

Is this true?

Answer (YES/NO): NO